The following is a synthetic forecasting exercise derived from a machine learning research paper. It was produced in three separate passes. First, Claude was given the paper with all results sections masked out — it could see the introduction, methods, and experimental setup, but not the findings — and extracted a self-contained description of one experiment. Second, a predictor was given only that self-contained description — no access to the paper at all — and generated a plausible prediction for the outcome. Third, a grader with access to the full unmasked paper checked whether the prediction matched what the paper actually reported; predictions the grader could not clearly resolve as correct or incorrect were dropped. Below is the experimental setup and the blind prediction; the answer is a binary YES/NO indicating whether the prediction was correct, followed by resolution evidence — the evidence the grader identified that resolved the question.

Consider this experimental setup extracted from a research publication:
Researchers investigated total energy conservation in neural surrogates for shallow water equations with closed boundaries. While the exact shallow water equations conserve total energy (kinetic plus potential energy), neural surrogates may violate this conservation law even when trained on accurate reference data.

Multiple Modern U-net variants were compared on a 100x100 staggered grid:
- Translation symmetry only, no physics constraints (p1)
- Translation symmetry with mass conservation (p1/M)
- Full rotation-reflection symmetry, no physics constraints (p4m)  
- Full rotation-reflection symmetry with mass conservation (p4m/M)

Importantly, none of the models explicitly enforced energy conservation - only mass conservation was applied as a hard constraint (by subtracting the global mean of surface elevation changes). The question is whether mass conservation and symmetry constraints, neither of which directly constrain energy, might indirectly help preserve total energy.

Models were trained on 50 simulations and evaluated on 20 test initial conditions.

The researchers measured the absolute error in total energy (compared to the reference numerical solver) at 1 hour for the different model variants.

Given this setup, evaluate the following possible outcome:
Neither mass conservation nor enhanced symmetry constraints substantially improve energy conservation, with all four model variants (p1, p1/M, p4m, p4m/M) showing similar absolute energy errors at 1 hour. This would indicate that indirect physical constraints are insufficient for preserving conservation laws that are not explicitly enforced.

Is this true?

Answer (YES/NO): NO